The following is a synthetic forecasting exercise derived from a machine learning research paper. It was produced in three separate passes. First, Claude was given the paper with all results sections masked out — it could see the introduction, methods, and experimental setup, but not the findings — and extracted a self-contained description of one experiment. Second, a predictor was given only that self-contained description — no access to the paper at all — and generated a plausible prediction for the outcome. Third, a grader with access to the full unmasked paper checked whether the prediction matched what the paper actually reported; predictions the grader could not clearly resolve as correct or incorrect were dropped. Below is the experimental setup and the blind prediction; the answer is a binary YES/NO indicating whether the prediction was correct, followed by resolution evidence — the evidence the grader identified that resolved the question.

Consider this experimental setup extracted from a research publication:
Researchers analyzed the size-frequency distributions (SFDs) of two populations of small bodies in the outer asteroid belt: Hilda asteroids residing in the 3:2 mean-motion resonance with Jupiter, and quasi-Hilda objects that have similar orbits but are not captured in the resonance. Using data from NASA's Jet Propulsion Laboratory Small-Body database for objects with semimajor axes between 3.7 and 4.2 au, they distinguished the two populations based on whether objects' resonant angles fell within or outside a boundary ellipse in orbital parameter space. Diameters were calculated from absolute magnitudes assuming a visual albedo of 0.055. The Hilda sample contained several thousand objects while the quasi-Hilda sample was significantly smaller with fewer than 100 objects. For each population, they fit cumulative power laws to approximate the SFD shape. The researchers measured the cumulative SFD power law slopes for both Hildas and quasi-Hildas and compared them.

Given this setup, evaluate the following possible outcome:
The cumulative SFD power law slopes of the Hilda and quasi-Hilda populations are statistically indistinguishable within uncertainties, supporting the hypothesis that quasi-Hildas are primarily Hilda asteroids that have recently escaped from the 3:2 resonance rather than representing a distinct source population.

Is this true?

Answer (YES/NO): NO